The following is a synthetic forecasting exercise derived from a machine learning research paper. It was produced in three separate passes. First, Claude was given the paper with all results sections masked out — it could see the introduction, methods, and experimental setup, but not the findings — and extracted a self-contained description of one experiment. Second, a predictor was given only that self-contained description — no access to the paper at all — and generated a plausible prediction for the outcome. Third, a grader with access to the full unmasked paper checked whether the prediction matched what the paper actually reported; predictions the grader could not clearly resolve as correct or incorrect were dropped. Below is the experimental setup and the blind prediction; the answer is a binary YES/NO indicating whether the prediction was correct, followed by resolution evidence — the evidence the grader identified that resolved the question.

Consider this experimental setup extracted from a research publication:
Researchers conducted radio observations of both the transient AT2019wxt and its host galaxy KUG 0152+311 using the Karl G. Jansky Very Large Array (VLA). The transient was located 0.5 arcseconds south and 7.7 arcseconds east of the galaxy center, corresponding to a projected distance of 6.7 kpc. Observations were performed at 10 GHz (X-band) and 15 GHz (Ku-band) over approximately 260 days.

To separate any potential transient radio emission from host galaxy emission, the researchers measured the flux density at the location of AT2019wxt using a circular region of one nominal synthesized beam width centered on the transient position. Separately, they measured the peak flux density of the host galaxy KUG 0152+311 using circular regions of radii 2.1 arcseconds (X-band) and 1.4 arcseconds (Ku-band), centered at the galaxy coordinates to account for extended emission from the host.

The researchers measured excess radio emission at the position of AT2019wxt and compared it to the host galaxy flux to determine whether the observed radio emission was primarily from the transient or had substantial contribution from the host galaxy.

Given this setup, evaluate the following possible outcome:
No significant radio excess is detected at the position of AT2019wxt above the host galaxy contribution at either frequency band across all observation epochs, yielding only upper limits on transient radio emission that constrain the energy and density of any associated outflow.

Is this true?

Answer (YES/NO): NO